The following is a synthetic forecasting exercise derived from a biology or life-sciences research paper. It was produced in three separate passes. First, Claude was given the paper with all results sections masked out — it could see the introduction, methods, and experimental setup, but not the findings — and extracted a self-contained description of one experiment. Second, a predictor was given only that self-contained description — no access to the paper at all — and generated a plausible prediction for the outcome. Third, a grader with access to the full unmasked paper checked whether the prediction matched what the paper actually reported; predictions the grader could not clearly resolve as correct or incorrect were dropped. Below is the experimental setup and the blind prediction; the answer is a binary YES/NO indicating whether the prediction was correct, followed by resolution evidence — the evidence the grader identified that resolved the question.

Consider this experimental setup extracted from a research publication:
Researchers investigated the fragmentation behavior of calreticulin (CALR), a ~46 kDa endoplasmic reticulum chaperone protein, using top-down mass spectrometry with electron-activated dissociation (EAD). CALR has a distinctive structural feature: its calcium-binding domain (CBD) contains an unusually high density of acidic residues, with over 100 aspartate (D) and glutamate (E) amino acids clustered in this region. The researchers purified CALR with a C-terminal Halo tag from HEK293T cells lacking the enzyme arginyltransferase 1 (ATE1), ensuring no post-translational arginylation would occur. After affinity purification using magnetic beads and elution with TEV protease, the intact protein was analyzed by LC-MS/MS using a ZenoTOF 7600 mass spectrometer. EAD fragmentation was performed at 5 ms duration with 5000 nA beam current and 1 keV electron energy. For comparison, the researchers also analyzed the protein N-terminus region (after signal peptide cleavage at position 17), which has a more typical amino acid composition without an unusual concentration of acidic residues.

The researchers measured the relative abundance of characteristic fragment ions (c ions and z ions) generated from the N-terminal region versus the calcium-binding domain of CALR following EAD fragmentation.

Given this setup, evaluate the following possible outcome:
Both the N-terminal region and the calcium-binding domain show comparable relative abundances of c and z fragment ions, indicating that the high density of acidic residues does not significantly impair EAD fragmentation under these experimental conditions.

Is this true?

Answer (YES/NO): NO